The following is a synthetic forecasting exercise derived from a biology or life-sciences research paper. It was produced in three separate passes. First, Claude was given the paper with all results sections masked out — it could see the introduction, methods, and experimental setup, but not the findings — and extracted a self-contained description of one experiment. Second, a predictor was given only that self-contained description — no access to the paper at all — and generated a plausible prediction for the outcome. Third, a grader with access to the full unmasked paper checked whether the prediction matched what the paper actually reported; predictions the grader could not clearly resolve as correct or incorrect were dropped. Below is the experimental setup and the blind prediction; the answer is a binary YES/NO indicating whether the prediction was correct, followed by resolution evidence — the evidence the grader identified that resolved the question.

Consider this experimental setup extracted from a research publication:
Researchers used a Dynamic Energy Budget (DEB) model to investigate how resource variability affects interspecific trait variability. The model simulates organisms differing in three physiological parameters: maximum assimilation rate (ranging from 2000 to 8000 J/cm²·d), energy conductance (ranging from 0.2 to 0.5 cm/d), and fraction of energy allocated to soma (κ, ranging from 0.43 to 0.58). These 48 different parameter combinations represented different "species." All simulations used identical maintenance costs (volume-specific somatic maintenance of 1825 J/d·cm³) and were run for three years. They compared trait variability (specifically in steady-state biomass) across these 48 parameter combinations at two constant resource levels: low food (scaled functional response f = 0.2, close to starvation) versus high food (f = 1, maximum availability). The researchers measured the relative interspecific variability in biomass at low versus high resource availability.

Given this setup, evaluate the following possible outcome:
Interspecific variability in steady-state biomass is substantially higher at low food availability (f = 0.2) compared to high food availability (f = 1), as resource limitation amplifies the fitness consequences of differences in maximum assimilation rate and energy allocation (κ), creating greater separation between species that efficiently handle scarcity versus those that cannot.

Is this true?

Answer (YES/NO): NO